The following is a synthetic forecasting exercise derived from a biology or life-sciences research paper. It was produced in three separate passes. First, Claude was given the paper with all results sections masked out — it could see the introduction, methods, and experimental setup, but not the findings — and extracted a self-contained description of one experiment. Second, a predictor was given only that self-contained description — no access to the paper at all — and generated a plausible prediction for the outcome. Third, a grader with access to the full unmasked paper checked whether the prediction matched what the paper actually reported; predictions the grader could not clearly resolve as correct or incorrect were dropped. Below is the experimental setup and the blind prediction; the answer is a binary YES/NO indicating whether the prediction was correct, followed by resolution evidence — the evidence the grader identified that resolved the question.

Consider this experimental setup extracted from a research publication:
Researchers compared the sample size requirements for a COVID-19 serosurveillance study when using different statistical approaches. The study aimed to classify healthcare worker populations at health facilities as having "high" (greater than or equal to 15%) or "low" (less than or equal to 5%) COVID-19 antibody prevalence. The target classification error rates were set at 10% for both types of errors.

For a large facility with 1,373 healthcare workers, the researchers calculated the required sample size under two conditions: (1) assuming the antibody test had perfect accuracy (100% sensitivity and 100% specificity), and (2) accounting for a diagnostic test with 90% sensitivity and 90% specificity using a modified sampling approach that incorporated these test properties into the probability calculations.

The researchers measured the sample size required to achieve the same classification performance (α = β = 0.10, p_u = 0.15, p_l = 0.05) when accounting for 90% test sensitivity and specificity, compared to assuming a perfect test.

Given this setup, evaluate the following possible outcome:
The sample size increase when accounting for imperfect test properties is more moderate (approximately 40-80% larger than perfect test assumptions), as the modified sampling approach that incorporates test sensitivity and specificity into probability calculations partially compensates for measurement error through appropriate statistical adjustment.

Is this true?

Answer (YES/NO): NO